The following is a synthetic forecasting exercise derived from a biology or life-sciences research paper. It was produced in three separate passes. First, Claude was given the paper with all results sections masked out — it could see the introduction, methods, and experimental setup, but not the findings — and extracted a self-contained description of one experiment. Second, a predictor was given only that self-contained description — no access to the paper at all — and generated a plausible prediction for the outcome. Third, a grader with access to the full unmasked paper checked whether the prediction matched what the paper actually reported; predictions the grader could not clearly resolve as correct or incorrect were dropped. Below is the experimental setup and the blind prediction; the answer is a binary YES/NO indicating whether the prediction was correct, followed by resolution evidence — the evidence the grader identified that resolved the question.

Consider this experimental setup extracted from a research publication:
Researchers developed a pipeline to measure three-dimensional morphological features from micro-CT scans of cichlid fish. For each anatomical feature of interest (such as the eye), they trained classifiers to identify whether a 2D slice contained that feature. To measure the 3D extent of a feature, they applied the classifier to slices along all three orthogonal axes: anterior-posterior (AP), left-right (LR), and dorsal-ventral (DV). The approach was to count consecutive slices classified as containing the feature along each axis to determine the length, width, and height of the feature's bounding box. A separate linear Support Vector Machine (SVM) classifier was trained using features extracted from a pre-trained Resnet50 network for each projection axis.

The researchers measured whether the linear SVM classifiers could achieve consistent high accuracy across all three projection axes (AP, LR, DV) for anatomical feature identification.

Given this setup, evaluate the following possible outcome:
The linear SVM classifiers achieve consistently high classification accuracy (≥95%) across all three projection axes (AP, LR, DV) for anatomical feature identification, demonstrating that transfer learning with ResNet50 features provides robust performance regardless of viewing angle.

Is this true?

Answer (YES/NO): NO